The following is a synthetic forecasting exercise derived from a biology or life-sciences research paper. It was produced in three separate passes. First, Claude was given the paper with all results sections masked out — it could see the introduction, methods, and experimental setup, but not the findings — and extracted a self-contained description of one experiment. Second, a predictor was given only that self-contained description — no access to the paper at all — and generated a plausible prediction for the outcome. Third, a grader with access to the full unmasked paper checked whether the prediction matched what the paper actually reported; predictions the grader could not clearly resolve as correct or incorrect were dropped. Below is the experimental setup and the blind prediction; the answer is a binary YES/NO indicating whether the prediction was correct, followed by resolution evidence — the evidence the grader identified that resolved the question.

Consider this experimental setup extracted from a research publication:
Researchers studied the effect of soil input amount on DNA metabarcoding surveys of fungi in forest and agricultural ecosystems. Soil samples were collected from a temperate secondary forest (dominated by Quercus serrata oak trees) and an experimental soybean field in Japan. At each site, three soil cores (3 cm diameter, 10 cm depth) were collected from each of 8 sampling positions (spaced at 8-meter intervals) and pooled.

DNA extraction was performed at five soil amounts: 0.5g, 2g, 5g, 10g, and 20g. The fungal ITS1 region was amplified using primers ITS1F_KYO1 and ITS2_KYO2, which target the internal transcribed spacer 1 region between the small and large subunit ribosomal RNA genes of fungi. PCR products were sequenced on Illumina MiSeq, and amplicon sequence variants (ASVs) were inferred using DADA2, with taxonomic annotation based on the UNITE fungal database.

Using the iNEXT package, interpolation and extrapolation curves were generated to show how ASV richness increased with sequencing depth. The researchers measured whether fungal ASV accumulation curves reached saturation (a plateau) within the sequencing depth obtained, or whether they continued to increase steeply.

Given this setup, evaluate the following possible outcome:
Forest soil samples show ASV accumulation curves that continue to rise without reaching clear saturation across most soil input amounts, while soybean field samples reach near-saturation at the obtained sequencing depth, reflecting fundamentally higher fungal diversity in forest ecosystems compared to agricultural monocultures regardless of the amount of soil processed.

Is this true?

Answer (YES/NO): NO